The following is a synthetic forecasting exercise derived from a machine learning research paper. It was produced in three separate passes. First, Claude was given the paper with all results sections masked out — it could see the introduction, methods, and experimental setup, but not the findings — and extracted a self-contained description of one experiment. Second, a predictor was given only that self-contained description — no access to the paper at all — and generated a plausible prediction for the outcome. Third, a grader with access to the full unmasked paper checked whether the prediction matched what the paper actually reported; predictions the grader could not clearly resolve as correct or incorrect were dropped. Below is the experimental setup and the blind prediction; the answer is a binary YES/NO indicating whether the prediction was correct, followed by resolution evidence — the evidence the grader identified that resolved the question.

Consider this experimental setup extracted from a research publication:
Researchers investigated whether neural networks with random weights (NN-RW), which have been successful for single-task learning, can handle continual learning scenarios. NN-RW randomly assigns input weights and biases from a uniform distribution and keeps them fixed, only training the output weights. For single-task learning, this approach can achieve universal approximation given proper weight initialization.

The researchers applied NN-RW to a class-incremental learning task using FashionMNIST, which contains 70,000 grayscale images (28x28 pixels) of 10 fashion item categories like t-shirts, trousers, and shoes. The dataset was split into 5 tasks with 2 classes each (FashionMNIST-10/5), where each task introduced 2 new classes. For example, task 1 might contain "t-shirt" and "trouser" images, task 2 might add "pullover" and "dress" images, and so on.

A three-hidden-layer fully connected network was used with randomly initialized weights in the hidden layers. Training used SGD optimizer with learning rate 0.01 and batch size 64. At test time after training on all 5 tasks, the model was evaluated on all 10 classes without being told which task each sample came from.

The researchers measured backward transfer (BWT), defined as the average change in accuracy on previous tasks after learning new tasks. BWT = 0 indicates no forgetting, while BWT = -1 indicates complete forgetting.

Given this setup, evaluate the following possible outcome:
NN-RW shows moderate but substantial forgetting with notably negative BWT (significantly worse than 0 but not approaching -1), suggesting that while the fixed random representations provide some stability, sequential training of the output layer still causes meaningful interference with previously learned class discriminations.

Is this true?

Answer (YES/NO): NO